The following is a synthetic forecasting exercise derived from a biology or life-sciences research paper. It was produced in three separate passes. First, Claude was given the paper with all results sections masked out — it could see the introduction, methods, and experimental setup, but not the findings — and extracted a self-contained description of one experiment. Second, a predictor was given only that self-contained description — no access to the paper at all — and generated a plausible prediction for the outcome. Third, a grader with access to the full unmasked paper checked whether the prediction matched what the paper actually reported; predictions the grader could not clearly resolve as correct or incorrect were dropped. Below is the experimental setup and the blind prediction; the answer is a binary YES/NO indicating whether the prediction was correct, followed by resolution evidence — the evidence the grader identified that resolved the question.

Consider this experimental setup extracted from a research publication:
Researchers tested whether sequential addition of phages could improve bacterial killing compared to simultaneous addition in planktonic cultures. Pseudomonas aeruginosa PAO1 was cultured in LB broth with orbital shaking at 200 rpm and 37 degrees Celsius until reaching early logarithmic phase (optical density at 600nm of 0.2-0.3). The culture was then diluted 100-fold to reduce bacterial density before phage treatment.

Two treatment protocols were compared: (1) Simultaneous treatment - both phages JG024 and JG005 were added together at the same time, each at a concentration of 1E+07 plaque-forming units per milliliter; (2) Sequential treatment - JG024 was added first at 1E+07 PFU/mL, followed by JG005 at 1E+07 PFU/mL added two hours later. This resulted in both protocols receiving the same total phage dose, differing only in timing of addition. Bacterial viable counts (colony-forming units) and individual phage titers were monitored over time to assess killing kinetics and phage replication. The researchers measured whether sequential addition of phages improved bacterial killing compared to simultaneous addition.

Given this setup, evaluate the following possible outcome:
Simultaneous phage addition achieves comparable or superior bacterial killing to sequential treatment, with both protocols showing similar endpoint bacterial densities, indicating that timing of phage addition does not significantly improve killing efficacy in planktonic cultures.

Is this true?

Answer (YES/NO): NO